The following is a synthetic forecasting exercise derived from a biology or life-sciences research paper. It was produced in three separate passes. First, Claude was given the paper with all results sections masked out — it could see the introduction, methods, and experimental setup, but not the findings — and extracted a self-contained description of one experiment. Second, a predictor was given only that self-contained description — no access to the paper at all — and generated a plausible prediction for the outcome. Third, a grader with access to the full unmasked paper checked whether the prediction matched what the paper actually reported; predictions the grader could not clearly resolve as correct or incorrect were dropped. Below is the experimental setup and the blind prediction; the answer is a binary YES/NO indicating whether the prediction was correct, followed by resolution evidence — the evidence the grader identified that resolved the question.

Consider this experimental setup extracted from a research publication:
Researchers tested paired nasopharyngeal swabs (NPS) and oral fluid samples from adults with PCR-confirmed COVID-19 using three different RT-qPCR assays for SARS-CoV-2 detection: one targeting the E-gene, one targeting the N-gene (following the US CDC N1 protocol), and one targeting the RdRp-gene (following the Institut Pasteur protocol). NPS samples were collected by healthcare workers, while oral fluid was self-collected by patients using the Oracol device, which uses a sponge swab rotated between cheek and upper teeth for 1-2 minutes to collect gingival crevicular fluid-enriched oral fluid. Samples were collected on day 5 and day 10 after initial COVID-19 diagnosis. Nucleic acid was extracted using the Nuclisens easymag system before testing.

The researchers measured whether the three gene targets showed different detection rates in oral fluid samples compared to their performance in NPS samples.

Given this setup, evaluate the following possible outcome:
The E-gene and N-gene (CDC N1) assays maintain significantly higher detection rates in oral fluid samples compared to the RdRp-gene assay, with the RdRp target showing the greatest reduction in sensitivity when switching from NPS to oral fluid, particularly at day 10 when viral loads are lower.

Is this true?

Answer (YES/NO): NO